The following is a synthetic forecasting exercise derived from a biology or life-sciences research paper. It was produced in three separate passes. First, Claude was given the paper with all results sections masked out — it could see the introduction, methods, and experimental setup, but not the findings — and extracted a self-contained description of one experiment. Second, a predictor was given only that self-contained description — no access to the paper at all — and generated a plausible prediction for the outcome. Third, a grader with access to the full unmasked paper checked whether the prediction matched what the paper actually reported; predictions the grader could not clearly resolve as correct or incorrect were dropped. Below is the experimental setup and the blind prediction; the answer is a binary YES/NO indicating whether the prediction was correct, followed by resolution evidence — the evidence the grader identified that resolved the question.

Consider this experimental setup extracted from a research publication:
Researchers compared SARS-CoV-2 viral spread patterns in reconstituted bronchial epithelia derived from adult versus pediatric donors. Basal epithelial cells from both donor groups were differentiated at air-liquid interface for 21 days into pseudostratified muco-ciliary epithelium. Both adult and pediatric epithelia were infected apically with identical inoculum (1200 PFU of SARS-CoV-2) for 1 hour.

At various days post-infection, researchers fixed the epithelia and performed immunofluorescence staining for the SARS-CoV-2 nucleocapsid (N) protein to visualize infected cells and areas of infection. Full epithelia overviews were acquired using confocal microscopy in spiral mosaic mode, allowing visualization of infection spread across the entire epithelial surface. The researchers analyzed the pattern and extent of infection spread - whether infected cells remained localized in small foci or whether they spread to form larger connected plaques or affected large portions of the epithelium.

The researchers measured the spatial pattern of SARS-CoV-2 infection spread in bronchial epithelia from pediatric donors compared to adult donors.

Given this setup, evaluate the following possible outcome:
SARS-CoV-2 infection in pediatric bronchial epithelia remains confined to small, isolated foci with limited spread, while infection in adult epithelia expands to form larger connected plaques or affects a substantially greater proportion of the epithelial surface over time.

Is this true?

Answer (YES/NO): YES